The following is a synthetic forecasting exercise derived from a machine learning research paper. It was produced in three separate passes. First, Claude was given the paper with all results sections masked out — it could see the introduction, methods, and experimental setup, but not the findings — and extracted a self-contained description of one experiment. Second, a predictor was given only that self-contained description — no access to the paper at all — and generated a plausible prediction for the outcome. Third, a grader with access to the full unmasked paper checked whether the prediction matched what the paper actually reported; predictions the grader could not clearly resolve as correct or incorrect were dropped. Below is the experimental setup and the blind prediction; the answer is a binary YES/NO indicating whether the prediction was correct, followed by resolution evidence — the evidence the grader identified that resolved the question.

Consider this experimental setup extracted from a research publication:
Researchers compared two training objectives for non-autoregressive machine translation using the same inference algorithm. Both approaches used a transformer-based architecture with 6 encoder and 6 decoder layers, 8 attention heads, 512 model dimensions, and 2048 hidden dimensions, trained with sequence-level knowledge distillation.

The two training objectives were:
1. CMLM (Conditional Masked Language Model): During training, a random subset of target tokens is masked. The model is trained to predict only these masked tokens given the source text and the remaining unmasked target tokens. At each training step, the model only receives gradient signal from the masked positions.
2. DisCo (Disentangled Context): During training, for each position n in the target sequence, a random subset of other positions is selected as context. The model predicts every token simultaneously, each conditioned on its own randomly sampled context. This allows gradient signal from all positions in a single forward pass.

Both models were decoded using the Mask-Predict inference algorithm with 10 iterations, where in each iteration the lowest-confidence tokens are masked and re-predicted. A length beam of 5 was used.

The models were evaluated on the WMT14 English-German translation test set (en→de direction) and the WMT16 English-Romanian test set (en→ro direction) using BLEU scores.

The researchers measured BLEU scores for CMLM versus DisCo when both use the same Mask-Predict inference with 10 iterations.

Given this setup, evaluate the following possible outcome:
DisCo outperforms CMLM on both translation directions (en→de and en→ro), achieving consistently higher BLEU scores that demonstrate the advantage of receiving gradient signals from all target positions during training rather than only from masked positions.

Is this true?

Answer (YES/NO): NO